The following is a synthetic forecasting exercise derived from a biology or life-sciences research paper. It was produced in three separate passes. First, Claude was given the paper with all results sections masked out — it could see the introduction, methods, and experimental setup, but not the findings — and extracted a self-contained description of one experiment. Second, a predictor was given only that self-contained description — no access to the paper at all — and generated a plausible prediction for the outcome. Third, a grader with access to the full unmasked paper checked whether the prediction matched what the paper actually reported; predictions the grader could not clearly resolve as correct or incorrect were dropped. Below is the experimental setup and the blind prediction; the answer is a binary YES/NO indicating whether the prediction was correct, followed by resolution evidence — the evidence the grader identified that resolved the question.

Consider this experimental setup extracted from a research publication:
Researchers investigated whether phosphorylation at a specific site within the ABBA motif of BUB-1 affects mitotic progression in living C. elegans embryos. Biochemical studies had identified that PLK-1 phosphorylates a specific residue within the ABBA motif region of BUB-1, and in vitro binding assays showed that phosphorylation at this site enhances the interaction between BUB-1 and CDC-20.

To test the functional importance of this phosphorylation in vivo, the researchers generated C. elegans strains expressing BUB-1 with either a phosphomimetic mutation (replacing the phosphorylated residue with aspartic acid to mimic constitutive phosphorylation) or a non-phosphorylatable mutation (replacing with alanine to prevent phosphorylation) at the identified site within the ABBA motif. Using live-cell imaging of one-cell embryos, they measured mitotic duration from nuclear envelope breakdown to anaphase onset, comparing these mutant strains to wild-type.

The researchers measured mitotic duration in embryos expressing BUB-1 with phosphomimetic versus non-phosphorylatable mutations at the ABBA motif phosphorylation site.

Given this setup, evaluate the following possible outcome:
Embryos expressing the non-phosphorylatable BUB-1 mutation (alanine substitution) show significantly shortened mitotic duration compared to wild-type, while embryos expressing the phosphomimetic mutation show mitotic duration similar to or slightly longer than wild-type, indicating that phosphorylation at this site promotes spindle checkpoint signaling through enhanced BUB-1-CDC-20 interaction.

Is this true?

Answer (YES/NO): NO